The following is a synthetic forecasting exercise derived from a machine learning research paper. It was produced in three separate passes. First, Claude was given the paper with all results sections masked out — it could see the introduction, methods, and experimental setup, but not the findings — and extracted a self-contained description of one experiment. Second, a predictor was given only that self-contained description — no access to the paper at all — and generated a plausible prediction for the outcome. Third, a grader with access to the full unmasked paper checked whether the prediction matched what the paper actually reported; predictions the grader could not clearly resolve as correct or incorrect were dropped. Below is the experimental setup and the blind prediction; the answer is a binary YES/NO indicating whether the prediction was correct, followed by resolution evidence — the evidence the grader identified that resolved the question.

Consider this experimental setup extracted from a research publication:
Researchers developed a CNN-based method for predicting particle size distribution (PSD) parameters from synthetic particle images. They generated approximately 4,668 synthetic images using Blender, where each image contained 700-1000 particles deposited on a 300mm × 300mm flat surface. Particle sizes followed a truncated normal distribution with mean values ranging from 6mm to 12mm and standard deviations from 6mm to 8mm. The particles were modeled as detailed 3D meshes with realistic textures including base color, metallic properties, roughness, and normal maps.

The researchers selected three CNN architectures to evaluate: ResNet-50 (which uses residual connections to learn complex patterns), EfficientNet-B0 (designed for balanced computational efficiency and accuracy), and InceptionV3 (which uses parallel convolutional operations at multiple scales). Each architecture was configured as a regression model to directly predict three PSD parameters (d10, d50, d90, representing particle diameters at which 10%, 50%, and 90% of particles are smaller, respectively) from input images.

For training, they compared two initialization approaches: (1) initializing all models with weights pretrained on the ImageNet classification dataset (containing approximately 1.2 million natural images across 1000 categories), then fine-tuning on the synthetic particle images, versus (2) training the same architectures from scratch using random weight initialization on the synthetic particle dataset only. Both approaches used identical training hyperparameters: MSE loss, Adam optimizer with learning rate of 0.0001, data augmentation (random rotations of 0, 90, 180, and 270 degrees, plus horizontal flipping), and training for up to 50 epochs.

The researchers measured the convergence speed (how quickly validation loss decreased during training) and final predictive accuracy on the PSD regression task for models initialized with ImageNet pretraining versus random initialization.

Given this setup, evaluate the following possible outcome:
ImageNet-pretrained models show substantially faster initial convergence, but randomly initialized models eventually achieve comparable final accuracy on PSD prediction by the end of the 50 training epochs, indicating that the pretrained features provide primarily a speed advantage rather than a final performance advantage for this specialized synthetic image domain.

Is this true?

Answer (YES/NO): NO